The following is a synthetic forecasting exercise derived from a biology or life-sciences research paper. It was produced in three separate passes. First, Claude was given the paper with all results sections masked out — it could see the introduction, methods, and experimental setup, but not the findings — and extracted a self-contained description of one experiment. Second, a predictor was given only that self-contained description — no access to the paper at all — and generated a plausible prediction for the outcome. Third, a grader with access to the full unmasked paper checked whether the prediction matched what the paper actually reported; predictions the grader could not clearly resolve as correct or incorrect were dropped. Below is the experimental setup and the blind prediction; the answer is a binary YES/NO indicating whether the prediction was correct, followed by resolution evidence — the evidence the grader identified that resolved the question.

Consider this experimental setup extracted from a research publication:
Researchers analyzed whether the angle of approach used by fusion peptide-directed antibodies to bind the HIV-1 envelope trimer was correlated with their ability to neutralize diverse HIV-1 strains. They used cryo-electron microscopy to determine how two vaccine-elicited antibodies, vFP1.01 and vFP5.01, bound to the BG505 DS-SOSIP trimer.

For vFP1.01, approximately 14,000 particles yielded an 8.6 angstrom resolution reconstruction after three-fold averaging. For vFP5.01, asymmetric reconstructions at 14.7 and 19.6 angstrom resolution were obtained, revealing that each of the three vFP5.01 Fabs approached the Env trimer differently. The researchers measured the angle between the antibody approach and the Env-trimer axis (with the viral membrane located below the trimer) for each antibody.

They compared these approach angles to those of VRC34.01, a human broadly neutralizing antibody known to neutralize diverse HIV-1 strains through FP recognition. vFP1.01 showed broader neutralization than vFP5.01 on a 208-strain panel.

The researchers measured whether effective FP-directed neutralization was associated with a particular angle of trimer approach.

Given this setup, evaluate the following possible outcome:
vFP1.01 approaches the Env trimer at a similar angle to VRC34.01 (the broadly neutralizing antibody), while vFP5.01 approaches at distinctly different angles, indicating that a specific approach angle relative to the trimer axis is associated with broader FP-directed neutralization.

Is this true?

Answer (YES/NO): YES